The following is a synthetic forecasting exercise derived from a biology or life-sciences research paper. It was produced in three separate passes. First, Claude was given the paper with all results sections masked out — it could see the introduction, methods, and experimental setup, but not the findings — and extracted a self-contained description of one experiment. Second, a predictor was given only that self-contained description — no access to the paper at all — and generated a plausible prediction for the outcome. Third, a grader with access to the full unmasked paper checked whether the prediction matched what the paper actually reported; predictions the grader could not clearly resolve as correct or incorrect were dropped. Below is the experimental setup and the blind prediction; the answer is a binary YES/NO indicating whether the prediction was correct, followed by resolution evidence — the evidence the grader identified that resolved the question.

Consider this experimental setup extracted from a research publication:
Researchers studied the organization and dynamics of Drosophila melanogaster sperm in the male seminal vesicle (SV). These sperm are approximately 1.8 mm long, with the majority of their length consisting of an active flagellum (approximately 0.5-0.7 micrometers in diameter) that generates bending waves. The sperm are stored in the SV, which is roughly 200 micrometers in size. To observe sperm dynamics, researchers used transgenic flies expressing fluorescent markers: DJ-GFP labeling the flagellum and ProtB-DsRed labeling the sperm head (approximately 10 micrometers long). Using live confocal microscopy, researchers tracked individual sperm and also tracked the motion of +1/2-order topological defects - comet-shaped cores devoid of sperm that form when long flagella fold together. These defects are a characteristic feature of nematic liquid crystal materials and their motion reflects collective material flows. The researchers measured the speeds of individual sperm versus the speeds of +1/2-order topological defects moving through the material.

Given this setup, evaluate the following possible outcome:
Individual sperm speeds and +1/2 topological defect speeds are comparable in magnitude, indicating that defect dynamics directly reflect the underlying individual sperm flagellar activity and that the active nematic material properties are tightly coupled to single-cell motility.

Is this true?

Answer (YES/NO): NO